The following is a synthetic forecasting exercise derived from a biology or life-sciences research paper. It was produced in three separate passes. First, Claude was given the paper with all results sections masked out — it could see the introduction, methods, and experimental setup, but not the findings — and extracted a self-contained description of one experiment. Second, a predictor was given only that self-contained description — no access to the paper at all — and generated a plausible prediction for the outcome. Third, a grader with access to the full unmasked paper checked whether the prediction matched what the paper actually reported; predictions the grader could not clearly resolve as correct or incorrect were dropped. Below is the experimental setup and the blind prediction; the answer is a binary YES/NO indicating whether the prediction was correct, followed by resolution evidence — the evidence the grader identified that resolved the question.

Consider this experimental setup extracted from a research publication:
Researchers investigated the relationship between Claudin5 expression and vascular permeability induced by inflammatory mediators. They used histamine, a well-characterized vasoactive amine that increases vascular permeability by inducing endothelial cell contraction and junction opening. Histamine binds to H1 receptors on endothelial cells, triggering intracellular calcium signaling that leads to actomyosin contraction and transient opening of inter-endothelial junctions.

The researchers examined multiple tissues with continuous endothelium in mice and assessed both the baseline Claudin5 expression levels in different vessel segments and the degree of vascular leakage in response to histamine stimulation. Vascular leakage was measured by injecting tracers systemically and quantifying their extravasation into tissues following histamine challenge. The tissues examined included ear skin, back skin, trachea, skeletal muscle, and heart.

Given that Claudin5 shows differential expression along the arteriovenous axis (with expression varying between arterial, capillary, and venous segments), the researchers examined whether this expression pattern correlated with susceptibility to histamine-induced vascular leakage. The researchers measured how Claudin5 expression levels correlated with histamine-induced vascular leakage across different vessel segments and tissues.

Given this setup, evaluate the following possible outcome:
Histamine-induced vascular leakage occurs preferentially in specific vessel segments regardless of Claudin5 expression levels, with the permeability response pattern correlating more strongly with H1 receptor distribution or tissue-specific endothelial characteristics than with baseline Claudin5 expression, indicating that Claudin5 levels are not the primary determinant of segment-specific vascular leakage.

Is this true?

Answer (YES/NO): NO